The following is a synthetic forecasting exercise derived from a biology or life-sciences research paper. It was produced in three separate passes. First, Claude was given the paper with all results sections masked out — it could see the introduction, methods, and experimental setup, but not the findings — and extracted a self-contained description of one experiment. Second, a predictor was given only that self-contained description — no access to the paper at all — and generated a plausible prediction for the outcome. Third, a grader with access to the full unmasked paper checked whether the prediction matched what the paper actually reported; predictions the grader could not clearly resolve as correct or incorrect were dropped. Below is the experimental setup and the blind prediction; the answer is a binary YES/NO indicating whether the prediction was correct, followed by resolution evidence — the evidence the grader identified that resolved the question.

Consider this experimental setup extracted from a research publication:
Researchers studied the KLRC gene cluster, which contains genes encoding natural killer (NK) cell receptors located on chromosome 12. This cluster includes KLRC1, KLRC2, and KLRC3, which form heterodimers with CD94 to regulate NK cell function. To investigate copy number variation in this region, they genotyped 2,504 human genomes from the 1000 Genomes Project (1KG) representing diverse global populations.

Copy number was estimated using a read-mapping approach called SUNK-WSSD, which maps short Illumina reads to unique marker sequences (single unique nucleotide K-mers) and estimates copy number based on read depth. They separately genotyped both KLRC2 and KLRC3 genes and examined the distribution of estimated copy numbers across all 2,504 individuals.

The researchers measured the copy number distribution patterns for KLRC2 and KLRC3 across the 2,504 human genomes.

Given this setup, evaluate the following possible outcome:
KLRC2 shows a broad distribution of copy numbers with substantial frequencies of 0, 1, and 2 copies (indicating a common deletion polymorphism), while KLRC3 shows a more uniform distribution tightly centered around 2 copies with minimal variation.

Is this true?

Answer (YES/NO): NO